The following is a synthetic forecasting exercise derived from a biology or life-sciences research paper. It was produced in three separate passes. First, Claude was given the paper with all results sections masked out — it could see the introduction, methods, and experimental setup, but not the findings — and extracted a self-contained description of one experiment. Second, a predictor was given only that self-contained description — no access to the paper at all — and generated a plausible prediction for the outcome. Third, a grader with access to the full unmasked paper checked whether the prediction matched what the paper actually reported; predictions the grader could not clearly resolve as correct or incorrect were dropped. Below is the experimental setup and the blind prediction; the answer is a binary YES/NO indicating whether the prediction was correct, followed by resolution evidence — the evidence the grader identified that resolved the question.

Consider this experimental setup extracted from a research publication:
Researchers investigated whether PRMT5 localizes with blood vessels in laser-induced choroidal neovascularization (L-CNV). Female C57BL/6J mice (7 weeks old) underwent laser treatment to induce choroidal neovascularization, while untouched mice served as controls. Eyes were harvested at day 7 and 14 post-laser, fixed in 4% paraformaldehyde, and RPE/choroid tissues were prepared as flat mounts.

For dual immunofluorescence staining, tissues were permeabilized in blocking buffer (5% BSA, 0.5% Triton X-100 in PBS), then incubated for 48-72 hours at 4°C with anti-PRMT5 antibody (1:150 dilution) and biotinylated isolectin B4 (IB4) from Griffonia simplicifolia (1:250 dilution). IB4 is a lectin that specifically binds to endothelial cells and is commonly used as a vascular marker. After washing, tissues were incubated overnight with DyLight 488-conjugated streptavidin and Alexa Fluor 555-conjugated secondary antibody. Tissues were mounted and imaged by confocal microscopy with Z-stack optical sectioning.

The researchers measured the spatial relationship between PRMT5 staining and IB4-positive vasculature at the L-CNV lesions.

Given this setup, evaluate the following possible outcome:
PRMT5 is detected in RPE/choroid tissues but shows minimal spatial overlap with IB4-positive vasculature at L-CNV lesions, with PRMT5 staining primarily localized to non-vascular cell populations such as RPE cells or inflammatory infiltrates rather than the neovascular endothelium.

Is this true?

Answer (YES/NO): NO